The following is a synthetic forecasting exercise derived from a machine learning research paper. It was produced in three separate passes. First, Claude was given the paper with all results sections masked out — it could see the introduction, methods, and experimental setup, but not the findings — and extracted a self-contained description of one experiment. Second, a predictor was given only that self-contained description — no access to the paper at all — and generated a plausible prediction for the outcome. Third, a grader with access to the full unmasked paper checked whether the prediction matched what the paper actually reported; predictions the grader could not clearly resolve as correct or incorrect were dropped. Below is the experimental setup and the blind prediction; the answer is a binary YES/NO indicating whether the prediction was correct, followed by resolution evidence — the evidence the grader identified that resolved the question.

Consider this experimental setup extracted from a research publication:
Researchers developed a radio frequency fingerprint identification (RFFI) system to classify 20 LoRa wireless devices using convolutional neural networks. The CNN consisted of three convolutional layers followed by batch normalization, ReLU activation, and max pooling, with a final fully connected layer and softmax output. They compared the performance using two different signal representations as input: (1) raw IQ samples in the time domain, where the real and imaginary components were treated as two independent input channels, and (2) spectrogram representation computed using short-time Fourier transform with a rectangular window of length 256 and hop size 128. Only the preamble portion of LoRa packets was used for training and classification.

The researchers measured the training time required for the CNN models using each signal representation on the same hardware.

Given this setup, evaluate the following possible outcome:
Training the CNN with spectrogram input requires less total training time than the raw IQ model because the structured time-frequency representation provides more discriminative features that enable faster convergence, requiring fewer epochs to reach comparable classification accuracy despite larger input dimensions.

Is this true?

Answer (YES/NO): YES